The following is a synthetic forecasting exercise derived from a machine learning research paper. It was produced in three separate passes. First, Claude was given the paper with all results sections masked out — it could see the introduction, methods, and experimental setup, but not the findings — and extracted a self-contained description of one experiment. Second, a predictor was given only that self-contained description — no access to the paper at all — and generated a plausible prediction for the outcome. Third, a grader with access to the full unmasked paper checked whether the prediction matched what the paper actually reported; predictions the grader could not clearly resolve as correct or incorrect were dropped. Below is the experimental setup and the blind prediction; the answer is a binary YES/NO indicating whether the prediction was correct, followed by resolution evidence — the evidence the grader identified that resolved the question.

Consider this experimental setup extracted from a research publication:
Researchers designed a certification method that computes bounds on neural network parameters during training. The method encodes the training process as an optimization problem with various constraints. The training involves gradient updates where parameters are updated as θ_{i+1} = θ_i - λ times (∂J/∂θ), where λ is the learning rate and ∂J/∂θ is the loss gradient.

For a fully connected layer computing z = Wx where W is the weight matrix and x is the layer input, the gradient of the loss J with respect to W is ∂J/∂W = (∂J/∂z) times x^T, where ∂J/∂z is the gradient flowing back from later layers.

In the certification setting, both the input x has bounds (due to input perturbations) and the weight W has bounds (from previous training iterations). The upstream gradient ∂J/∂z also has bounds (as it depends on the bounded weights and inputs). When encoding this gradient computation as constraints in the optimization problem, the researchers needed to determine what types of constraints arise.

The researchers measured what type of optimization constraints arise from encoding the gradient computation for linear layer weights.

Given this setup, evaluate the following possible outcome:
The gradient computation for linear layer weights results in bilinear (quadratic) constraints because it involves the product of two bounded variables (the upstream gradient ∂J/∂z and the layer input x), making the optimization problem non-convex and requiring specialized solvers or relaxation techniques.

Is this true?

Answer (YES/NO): YES